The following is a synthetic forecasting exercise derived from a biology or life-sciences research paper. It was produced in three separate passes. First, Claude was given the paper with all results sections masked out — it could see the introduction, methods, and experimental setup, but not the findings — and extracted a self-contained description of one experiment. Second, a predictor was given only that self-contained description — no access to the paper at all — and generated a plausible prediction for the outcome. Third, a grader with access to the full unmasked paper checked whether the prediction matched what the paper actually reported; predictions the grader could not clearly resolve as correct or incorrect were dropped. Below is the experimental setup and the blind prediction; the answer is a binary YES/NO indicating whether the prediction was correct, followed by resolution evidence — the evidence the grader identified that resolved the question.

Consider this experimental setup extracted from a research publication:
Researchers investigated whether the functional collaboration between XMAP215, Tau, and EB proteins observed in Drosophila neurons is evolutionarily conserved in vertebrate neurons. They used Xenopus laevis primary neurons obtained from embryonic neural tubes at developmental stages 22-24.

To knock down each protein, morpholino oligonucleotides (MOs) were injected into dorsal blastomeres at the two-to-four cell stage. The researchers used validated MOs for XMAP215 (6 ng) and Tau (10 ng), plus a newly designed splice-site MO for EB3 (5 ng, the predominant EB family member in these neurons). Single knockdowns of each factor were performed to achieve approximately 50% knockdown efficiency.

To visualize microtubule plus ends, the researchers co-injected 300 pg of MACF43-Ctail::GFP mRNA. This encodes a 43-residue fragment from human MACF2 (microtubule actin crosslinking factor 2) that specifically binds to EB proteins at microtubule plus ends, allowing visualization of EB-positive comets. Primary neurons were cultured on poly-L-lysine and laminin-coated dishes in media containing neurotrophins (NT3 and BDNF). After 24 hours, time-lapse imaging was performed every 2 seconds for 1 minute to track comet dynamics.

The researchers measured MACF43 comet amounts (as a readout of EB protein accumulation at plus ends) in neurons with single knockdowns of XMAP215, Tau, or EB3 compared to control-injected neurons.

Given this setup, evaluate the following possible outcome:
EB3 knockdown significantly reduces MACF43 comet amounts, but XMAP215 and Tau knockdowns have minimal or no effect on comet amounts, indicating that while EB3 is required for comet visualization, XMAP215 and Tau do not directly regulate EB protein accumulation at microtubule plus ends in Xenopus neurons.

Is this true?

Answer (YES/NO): NO